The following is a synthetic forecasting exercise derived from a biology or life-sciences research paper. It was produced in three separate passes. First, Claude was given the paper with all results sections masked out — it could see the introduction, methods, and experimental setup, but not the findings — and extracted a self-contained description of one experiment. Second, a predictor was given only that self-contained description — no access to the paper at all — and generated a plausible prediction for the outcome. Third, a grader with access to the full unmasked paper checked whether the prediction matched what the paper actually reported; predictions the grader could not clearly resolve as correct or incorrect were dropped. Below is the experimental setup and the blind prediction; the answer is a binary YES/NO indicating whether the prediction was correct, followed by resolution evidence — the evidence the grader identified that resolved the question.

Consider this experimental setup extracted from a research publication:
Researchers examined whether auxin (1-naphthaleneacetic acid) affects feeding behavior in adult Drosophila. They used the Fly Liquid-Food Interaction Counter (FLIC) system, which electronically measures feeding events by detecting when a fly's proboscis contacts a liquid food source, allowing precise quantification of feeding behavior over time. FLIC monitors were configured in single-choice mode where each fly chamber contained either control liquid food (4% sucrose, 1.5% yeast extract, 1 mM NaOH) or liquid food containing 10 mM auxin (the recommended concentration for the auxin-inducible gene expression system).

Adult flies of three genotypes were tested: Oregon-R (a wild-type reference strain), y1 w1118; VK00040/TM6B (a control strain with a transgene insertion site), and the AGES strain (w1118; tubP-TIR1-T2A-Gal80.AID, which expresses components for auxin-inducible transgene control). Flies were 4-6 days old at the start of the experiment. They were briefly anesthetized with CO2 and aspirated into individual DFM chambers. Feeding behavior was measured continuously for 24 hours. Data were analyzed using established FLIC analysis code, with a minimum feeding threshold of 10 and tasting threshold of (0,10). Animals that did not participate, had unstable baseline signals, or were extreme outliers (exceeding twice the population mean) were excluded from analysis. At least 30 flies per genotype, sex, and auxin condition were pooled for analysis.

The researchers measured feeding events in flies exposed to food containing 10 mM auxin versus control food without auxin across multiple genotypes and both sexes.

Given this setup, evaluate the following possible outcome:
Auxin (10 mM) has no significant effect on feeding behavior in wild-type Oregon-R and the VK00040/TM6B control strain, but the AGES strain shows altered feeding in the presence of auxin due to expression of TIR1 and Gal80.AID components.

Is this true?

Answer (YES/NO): NO